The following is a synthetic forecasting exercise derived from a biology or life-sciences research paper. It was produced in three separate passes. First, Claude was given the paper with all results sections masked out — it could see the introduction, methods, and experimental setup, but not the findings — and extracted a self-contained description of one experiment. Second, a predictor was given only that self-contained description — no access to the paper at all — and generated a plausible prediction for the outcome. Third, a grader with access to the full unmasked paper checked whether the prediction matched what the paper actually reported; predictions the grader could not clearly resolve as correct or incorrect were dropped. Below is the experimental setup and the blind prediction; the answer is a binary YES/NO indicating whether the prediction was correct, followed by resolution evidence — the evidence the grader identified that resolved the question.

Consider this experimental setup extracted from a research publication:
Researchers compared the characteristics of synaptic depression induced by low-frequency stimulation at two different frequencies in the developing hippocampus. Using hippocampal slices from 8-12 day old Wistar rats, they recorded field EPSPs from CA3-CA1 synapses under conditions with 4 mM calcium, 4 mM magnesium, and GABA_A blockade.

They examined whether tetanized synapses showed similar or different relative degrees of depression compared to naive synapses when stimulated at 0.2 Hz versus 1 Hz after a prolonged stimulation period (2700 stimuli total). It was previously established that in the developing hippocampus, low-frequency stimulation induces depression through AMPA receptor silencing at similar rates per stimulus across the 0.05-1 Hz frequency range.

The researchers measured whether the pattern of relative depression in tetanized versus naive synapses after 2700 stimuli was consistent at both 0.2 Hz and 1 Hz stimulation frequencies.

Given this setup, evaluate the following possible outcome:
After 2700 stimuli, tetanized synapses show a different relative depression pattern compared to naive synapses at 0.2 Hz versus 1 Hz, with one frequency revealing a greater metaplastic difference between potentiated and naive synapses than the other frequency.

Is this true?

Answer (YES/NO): NO